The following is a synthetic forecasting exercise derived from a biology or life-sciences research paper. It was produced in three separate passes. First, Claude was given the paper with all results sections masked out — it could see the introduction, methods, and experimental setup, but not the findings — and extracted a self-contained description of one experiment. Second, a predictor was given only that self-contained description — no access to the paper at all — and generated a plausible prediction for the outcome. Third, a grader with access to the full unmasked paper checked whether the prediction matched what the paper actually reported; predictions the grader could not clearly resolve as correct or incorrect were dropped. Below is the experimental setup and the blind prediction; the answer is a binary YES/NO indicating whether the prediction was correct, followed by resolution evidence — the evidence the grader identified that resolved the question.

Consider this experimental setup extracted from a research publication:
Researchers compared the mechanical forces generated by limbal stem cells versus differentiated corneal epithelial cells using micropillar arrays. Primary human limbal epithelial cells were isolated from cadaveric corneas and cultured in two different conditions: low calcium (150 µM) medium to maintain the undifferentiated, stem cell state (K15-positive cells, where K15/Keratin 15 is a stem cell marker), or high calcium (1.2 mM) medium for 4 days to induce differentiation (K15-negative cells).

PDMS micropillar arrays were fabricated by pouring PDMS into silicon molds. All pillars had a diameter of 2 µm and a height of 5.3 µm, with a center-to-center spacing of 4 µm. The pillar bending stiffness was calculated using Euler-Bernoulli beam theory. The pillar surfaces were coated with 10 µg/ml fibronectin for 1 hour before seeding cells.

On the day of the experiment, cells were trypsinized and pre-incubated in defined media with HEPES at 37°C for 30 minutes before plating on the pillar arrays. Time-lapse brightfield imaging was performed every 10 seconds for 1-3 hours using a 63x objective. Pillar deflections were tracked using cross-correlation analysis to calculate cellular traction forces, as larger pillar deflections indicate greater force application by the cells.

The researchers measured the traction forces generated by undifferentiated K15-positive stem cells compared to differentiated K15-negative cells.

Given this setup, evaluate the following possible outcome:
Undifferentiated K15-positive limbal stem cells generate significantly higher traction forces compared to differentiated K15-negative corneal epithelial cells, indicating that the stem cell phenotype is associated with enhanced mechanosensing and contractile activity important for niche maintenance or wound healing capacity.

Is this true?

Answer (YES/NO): NO